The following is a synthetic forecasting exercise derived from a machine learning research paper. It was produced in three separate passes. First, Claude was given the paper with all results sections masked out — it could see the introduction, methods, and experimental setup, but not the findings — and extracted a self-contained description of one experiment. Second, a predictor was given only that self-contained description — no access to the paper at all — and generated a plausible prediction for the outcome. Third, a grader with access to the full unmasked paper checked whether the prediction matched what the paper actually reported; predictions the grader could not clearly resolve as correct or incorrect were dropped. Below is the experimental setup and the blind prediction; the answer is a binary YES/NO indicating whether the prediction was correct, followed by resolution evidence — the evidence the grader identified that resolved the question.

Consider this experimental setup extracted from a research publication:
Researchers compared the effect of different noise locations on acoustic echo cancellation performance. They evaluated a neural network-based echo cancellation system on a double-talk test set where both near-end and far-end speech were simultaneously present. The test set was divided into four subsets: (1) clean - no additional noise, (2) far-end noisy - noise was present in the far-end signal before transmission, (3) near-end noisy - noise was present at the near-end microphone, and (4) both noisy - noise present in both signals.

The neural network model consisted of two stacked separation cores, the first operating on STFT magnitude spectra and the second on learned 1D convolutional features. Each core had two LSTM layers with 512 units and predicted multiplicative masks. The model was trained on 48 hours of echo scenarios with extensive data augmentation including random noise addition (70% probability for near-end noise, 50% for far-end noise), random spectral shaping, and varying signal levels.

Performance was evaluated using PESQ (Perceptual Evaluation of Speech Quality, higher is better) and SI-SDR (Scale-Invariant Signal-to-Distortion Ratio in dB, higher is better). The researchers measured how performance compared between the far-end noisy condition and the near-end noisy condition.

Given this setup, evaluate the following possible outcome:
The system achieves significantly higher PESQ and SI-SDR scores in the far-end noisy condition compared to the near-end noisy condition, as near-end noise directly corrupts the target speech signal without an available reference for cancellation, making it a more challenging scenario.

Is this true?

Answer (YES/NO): YES